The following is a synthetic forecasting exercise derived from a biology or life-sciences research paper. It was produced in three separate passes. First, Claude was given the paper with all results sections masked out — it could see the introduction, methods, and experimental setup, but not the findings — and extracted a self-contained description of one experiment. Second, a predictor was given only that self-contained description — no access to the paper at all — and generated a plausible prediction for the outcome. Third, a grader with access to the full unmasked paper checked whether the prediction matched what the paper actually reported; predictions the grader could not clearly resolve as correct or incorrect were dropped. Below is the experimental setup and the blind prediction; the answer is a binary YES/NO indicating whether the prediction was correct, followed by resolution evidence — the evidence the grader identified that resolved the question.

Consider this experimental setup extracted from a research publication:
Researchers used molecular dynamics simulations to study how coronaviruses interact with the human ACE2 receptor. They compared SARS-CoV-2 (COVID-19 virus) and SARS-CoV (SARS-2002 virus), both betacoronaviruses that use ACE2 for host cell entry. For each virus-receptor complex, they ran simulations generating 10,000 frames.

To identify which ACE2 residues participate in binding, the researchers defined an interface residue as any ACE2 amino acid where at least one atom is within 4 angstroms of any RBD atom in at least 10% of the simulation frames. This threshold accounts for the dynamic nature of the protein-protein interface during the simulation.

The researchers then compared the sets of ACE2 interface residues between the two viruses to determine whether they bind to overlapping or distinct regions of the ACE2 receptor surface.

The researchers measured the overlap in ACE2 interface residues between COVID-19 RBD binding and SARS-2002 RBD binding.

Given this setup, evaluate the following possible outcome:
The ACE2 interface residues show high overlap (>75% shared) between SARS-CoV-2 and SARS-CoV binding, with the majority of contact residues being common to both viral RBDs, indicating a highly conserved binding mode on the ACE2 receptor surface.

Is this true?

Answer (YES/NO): NO